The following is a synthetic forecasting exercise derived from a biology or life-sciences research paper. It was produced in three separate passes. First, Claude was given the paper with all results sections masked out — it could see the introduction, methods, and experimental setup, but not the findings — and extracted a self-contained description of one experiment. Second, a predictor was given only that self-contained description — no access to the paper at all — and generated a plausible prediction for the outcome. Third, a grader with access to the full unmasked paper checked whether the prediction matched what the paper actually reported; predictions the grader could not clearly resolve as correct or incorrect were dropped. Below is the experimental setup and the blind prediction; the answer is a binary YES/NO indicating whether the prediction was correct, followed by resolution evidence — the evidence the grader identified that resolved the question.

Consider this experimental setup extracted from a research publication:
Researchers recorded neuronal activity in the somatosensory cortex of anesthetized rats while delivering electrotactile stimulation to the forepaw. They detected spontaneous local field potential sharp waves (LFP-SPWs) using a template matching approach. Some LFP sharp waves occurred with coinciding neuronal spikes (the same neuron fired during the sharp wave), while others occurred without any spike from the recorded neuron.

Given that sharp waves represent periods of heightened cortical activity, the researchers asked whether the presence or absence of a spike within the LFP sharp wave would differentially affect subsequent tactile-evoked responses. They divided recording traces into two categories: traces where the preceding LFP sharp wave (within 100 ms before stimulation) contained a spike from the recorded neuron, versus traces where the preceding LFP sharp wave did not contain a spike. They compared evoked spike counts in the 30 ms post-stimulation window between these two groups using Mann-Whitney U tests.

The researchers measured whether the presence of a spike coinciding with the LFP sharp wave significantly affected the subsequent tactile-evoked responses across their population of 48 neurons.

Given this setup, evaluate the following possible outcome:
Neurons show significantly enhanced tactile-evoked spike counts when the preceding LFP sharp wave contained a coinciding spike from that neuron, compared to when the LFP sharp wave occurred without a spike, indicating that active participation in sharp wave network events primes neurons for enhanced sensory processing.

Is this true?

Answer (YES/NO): NO